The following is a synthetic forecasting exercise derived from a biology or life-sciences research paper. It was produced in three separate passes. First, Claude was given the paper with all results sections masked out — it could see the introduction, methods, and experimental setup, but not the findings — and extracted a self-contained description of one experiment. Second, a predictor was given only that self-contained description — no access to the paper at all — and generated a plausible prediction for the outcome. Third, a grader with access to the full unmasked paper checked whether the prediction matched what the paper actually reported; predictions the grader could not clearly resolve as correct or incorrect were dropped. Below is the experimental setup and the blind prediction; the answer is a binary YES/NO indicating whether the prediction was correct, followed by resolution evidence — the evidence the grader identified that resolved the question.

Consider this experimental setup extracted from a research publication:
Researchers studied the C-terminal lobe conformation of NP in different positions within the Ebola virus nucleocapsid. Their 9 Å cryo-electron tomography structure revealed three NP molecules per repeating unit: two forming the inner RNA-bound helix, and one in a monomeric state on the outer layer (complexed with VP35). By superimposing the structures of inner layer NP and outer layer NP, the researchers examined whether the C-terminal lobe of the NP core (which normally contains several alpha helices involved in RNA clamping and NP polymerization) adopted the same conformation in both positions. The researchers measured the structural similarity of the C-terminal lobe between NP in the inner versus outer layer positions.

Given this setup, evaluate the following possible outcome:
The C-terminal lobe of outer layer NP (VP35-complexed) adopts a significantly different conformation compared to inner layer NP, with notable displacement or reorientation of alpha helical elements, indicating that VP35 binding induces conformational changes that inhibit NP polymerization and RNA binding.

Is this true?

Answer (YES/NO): YES